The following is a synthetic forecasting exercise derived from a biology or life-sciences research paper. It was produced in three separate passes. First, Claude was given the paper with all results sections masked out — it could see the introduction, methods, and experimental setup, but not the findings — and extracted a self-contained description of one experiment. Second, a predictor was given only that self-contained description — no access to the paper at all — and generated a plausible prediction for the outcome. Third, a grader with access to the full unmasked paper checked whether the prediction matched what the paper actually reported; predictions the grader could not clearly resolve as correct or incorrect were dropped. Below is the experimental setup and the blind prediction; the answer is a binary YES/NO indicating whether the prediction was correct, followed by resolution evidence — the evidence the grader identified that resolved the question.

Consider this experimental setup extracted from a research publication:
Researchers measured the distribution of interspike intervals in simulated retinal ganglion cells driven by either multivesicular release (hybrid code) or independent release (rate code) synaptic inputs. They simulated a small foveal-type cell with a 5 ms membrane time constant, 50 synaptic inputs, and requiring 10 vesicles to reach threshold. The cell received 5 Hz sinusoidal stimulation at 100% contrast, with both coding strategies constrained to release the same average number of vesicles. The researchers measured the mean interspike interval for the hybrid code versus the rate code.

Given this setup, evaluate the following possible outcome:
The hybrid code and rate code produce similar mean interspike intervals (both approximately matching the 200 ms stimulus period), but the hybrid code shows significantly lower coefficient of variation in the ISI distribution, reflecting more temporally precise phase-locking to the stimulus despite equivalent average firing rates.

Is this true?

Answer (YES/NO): NO